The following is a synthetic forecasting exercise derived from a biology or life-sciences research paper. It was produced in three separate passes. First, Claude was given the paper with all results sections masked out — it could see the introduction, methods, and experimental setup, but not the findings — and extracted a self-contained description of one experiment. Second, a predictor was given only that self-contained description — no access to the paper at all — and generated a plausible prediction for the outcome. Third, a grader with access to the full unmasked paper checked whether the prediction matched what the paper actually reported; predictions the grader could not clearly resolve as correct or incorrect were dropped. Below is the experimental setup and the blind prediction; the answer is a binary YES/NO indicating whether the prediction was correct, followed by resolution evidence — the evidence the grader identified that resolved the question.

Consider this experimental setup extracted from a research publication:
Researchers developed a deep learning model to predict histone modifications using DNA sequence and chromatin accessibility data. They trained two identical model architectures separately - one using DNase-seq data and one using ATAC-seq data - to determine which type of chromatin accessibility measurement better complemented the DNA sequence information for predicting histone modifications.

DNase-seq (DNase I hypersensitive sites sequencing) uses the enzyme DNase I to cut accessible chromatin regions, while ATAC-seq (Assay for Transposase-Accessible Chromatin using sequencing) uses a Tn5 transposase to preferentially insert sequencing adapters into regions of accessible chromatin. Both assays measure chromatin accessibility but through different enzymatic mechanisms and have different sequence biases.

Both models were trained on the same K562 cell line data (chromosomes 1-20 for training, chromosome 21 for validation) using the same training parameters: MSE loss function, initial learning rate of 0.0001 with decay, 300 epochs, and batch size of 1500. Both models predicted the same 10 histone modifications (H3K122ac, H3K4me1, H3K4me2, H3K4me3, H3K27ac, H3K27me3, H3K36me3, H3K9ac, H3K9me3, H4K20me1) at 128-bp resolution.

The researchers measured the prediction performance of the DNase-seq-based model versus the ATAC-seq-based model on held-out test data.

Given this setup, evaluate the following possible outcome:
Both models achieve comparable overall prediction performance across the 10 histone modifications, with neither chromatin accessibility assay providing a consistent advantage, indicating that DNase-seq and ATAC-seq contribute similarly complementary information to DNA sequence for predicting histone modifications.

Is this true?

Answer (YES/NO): NO